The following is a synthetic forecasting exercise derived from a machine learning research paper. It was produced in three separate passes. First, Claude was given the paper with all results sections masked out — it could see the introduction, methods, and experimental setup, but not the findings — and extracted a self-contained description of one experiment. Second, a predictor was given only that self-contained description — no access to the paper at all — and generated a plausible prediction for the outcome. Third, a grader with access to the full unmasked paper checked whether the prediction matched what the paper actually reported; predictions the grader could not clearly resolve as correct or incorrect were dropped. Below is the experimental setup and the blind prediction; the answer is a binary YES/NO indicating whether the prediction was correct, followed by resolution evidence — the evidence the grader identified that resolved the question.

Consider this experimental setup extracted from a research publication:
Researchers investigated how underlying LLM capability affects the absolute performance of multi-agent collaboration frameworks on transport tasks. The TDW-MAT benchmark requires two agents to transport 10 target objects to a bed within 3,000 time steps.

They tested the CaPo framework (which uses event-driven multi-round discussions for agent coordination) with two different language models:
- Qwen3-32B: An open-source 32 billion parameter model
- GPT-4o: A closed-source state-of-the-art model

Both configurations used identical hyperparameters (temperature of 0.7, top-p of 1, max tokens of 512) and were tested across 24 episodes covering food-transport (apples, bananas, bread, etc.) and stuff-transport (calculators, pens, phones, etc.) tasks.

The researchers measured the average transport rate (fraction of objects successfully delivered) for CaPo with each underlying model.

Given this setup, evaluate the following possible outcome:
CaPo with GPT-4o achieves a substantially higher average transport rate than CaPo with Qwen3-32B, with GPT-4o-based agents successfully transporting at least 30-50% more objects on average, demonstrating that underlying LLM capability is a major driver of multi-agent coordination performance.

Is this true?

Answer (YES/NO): NO